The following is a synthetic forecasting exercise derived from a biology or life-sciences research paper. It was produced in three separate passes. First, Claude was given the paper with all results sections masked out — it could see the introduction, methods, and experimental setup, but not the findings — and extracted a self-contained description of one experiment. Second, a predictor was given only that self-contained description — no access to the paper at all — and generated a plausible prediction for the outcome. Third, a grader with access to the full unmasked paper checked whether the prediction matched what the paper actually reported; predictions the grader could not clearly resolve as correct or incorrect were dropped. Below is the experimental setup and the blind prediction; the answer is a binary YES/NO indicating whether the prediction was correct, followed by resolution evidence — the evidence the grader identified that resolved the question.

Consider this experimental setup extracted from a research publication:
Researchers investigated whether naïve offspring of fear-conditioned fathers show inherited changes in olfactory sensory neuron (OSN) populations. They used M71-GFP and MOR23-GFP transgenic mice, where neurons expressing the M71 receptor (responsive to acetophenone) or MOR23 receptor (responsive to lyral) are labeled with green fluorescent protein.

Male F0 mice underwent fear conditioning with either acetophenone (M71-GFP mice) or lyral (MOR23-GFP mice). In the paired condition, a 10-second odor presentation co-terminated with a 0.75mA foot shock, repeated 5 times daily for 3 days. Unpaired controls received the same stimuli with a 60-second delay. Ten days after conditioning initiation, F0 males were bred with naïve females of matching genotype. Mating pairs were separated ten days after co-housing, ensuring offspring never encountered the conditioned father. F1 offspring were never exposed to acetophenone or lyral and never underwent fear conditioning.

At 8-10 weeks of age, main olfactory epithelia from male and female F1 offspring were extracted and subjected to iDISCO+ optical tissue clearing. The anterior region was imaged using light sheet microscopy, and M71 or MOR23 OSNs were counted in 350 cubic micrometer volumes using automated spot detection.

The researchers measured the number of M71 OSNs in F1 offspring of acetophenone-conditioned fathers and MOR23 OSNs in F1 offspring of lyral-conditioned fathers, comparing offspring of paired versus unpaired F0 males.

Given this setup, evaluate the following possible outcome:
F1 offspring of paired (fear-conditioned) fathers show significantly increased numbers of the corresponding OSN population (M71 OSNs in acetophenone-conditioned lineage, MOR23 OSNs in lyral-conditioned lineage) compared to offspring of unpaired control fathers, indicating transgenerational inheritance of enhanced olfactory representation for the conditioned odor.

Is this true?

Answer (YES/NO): YES